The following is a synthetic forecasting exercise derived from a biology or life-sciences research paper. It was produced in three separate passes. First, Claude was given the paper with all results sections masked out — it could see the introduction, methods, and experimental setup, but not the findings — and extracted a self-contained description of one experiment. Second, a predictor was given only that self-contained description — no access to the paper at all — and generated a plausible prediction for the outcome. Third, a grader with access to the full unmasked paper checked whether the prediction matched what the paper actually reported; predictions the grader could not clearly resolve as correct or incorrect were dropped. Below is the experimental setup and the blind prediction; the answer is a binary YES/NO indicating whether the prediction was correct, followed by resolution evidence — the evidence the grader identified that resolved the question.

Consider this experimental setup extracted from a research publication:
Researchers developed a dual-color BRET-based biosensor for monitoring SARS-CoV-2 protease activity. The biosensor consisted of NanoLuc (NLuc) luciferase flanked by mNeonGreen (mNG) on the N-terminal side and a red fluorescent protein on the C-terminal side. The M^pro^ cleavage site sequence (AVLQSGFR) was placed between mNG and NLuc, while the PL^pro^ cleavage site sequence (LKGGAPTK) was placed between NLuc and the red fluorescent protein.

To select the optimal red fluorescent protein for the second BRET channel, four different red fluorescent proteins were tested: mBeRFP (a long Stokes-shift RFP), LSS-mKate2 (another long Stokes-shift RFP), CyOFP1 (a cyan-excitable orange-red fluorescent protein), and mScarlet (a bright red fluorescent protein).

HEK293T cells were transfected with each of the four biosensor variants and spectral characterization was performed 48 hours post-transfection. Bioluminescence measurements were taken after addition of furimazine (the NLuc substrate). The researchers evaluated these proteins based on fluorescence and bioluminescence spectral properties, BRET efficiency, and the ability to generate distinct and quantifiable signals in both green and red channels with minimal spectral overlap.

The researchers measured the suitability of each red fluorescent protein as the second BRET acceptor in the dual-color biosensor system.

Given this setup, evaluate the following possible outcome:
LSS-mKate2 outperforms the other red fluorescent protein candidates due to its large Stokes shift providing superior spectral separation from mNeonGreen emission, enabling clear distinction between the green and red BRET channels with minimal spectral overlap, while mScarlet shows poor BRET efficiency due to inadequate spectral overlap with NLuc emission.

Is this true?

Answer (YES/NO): NO